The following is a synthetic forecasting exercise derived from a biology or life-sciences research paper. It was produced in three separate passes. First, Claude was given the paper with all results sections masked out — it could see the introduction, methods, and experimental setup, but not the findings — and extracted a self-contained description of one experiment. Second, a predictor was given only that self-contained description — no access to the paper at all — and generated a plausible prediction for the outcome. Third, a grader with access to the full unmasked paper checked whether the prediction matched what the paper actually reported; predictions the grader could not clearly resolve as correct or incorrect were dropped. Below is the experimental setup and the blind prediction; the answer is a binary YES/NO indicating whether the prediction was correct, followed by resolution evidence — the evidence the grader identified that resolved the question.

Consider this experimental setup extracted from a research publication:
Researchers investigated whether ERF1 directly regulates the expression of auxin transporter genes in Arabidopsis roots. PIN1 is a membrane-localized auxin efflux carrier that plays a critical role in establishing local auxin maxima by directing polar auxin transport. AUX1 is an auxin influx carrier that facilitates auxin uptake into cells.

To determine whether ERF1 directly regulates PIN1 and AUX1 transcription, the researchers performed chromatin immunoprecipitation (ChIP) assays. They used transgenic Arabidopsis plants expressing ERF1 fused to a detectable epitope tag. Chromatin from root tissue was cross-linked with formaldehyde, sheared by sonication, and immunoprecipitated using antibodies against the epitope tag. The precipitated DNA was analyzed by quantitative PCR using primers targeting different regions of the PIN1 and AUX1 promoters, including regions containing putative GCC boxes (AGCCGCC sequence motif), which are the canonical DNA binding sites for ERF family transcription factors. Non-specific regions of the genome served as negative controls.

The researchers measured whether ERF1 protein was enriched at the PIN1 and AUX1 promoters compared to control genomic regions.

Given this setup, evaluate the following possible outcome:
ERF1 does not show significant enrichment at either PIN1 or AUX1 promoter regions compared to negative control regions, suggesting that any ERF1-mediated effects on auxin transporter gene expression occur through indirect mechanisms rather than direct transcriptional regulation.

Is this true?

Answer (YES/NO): NO